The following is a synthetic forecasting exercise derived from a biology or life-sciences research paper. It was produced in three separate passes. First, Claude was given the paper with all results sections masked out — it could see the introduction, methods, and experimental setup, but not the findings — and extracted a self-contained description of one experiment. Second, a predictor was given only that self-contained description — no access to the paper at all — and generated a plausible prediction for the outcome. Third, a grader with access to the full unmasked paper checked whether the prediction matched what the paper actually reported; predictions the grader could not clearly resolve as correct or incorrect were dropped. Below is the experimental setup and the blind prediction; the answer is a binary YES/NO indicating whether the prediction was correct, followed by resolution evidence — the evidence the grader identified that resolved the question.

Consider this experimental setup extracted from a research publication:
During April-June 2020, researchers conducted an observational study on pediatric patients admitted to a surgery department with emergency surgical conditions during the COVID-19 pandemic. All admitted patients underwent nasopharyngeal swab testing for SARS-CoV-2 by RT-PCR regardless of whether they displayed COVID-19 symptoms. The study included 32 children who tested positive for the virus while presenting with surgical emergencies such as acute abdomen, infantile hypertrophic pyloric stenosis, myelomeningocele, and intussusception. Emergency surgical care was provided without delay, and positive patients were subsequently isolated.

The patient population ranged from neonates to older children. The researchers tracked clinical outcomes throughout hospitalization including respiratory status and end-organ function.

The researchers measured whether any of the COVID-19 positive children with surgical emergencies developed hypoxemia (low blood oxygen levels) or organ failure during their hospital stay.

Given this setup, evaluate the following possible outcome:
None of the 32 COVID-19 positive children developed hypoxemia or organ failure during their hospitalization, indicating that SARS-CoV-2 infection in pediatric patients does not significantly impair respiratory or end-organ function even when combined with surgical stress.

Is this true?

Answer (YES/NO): YES